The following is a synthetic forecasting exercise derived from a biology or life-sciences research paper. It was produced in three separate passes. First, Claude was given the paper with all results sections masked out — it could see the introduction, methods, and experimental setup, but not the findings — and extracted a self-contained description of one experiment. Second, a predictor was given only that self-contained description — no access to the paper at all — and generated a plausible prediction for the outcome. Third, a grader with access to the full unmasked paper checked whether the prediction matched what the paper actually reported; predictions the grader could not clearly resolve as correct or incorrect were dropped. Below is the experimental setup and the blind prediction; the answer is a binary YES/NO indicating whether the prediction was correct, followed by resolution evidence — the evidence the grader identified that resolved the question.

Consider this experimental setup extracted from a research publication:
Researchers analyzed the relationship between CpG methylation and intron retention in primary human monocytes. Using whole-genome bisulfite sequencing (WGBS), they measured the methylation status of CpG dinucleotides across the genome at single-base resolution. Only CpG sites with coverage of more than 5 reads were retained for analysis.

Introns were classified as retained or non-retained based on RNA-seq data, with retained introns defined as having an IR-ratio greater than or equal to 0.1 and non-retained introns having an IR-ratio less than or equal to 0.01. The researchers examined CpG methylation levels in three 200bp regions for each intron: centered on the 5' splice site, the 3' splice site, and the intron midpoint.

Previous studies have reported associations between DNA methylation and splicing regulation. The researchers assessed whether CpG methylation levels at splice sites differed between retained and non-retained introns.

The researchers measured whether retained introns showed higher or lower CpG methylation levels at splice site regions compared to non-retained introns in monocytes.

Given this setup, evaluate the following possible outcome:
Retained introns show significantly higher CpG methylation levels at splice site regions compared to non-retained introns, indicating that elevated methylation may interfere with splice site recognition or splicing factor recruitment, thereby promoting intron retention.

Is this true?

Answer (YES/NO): YES